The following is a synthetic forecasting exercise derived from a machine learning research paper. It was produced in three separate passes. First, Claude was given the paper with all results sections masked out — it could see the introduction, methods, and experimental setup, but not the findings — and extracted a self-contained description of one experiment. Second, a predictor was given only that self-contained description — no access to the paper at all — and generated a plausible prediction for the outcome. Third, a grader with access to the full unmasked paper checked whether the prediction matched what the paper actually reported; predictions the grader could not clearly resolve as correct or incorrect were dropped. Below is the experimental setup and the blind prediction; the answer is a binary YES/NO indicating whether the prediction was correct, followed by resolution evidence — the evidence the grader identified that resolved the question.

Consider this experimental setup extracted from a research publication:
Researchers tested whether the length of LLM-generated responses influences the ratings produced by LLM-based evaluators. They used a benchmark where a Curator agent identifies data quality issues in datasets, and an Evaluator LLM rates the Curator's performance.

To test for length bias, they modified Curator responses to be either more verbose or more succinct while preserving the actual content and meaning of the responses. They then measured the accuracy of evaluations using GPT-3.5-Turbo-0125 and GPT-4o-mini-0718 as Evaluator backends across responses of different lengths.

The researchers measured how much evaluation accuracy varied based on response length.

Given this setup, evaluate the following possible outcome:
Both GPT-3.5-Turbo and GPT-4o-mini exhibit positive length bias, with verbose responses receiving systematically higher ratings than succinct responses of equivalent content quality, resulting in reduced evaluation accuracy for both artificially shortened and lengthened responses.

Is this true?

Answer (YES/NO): NO